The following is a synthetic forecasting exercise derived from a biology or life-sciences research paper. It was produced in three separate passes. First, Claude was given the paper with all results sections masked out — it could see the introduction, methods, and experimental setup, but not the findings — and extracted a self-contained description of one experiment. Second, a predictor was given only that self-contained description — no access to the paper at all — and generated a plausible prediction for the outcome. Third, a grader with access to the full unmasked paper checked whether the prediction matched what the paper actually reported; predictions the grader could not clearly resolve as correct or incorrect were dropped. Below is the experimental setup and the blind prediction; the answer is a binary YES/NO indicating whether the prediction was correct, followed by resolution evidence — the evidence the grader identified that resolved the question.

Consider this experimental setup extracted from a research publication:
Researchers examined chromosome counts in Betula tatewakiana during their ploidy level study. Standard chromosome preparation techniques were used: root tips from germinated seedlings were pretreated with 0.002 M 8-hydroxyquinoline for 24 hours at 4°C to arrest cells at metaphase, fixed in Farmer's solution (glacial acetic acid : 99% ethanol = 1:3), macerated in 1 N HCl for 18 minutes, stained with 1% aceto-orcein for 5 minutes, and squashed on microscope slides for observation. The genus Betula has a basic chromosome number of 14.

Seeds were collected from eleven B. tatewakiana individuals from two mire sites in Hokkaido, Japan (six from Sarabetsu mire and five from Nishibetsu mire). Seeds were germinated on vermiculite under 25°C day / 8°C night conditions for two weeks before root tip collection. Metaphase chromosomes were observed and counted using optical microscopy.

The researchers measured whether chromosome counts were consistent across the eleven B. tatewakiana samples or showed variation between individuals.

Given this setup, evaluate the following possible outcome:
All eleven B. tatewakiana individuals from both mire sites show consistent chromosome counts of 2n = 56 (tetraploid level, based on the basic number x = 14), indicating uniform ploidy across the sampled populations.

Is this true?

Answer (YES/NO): NO